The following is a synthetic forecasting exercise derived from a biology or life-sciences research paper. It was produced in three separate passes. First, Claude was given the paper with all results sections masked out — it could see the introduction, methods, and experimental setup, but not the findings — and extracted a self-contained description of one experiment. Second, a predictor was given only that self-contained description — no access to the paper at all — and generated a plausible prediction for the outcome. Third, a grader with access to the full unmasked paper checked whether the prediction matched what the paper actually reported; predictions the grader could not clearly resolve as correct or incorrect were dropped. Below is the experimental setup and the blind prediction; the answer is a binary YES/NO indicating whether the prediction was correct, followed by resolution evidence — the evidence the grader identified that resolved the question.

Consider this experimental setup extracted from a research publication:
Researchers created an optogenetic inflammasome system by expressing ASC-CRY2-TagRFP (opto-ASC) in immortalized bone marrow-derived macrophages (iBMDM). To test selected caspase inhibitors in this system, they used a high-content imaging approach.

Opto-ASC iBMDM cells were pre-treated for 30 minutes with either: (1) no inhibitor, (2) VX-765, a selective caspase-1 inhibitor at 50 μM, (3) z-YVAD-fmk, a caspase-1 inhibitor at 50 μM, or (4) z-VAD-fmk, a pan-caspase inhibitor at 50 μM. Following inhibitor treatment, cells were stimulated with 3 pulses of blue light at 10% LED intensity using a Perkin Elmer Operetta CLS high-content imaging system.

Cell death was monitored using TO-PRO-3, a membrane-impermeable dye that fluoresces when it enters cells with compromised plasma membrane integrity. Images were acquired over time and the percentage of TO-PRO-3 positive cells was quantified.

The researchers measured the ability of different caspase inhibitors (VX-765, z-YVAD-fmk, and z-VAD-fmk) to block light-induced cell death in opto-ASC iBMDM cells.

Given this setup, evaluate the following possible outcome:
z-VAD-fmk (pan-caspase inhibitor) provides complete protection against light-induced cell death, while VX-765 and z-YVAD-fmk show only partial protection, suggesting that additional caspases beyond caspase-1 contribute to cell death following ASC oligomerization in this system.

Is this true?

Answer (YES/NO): NO